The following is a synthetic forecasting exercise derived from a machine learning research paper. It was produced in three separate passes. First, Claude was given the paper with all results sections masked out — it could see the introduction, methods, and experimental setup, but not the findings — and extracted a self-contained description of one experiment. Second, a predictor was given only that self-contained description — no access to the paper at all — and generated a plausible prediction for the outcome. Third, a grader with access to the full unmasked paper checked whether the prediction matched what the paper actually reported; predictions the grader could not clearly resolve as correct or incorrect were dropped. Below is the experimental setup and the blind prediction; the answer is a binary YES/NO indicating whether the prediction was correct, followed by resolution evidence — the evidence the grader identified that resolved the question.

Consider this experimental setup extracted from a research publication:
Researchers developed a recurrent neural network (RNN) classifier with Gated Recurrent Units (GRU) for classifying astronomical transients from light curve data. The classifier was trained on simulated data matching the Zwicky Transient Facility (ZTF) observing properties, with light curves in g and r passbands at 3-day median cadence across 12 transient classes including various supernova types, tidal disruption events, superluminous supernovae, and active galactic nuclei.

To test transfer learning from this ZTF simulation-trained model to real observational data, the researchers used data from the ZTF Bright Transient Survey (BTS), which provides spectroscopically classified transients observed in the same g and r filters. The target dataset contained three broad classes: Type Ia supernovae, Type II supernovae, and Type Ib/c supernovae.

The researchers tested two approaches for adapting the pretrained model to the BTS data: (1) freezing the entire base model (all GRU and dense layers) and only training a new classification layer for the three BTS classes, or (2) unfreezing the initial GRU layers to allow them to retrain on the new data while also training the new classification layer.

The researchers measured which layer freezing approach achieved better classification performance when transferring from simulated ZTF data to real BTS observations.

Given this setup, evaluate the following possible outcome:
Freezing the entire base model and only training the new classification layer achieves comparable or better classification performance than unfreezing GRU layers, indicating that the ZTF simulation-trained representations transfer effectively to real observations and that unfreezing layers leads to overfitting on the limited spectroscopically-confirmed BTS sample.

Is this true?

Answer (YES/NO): YES